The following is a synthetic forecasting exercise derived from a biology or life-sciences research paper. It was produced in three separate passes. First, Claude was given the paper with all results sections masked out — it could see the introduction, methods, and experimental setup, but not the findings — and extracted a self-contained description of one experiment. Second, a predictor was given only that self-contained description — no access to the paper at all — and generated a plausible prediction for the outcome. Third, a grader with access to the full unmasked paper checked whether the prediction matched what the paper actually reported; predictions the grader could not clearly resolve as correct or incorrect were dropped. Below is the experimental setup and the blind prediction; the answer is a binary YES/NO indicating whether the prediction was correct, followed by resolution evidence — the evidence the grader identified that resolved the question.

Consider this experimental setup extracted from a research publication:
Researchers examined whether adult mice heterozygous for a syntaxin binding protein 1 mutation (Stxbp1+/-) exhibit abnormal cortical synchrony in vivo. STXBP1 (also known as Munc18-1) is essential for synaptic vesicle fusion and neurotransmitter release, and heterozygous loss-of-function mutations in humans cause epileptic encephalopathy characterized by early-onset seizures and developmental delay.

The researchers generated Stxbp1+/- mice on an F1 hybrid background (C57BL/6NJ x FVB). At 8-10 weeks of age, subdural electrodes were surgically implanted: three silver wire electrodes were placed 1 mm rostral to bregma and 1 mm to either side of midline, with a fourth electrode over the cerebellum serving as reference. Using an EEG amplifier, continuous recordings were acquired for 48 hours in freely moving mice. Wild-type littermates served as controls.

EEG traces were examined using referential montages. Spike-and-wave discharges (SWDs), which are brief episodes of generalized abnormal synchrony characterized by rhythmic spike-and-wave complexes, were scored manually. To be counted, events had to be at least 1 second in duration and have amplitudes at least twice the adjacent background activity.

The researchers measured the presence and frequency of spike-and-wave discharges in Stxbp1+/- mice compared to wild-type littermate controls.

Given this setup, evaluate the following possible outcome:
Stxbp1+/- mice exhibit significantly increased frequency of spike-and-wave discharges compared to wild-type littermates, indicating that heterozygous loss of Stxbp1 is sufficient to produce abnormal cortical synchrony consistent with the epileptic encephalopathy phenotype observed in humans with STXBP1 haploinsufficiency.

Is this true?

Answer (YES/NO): YES